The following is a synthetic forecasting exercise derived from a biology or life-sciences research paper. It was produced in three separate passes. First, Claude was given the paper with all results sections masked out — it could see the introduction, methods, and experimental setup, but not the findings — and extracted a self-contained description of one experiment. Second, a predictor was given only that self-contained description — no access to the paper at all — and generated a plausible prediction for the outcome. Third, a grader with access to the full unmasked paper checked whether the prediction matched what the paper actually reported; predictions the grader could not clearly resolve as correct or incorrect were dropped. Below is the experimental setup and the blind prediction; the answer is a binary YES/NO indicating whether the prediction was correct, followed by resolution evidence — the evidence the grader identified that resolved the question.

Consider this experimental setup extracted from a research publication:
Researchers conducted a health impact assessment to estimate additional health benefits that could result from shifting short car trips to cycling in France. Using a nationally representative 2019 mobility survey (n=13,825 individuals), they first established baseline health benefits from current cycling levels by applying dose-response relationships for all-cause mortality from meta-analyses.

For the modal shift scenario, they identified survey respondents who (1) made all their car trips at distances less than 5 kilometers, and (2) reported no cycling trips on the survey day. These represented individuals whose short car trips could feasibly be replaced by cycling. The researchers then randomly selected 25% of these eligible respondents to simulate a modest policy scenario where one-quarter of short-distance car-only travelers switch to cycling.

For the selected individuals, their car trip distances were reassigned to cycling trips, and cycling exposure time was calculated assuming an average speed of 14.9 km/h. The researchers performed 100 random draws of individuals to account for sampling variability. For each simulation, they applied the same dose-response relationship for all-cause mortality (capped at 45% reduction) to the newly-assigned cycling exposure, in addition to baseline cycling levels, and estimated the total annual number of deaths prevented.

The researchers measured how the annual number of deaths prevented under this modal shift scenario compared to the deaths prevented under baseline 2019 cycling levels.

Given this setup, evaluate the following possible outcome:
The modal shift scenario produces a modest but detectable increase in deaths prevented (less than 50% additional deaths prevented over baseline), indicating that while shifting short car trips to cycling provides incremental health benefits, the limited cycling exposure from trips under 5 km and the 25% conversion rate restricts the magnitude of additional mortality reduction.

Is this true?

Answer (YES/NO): NO